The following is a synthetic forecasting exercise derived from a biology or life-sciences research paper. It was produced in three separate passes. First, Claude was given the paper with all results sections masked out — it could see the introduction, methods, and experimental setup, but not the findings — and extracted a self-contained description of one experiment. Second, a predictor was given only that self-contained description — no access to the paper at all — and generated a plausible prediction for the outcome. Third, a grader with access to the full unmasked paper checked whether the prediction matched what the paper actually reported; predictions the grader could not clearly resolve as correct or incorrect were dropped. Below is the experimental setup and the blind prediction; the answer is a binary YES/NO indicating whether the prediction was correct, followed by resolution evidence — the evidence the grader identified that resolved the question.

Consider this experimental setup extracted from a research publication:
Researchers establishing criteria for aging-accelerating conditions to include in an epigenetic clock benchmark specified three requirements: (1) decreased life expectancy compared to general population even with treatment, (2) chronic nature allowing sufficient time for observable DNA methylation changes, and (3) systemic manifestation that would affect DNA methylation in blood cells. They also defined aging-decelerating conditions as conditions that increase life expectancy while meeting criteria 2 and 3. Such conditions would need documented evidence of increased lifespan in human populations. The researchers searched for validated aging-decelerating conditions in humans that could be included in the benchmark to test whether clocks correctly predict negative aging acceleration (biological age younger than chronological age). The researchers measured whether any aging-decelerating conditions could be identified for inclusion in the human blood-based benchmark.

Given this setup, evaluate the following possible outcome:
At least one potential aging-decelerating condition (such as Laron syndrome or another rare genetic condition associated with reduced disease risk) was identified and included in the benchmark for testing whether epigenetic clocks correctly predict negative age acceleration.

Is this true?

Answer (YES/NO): NO